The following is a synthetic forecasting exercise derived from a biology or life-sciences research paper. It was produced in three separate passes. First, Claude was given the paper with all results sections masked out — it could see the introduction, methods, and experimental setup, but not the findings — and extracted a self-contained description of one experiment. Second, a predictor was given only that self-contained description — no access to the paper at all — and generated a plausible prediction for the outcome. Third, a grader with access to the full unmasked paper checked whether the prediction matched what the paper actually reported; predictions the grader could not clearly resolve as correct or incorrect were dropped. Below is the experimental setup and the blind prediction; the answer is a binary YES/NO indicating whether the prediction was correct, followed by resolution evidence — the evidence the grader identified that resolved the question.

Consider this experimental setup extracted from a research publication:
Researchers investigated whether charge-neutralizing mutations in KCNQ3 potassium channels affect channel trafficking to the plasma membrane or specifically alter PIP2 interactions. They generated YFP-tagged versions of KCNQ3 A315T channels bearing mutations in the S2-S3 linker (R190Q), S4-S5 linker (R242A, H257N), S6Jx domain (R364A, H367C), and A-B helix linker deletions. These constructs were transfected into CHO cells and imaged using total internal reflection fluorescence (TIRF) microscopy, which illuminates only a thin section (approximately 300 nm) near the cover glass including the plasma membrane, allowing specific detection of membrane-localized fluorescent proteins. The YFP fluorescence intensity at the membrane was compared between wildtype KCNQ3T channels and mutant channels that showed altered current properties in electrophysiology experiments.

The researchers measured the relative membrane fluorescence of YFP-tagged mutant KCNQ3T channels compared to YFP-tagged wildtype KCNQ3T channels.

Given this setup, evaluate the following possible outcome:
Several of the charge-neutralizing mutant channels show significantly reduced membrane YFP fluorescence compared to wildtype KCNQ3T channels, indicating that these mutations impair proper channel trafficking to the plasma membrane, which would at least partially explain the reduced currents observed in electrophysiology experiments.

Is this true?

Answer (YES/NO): NO